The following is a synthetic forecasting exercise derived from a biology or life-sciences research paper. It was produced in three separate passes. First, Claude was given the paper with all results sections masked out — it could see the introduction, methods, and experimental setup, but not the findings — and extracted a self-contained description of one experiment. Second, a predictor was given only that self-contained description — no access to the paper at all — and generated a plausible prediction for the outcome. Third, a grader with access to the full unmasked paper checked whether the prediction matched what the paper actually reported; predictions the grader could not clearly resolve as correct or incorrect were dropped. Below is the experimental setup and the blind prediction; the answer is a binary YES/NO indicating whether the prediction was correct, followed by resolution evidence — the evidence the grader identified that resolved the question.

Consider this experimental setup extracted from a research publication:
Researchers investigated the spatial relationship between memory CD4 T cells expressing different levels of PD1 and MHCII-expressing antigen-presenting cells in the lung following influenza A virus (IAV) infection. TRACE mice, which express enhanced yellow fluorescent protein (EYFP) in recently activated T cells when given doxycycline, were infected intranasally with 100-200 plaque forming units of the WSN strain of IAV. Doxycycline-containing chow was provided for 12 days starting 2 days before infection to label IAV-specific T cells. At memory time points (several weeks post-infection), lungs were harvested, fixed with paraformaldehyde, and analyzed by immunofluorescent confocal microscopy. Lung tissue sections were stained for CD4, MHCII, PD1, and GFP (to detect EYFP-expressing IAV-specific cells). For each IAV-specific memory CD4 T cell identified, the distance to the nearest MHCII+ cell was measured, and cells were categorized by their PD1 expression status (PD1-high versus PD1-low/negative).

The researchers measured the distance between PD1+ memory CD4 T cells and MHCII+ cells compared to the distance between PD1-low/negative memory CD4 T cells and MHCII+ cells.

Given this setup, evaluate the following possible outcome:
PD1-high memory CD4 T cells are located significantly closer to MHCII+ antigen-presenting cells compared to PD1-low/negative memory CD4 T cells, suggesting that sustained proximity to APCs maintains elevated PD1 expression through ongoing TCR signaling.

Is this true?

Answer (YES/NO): NO